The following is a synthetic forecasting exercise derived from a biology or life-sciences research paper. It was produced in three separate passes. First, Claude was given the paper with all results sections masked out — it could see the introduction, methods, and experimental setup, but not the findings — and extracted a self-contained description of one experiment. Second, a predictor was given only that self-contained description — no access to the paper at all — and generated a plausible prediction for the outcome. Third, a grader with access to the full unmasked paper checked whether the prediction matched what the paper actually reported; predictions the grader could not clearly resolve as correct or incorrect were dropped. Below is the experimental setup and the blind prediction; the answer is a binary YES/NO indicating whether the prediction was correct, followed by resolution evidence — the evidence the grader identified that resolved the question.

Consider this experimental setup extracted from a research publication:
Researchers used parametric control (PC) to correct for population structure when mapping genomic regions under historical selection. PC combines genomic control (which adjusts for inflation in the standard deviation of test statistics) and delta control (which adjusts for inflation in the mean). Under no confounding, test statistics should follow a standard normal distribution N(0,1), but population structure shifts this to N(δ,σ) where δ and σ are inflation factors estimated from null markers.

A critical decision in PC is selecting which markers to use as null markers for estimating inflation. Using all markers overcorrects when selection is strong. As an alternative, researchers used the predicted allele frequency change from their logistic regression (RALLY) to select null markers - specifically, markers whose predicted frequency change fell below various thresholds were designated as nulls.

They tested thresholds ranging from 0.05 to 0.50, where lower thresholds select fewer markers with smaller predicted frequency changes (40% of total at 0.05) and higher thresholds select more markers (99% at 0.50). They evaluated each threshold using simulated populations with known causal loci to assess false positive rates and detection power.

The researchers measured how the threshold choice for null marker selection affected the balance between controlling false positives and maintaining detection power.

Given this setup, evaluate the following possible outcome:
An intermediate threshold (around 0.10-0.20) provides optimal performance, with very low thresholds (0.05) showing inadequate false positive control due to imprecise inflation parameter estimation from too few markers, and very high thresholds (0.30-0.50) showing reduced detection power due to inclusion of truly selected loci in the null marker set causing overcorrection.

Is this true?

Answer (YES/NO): NO